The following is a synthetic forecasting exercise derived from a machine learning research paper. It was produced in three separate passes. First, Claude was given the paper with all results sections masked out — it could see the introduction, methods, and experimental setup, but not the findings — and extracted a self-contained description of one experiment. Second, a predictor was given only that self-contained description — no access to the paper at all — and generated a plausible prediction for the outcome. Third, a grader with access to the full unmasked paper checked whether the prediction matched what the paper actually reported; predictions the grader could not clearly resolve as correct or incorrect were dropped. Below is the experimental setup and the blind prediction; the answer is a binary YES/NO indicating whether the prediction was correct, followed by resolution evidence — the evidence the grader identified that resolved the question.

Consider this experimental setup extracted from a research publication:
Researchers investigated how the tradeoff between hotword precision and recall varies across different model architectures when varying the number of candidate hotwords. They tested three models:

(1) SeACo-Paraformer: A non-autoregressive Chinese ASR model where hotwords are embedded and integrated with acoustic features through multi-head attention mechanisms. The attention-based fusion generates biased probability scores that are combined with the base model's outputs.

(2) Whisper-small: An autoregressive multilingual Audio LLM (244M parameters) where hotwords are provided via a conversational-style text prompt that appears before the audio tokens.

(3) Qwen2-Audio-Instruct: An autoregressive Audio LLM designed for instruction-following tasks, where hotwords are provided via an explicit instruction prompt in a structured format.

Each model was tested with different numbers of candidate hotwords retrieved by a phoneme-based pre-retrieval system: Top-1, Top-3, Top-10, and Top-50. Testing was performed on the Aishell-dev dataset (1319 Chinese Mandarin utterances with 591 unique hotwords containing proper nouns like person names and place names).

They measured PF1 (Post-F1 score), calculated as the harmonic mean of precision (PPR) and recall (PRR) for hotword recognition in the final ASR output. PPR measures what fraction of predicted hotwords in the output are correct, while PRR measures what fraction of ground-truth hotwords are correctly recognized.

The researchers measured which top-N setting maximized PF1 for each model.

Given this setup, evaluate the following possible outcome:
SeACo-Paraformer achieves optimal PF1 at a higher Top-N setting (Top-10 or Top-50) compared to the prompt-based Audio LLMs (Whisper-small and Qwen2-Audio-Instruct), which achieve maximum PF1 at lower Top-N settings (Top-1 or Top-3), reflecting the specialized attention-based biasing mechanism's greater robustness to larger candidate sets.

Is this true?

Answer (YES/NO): YES